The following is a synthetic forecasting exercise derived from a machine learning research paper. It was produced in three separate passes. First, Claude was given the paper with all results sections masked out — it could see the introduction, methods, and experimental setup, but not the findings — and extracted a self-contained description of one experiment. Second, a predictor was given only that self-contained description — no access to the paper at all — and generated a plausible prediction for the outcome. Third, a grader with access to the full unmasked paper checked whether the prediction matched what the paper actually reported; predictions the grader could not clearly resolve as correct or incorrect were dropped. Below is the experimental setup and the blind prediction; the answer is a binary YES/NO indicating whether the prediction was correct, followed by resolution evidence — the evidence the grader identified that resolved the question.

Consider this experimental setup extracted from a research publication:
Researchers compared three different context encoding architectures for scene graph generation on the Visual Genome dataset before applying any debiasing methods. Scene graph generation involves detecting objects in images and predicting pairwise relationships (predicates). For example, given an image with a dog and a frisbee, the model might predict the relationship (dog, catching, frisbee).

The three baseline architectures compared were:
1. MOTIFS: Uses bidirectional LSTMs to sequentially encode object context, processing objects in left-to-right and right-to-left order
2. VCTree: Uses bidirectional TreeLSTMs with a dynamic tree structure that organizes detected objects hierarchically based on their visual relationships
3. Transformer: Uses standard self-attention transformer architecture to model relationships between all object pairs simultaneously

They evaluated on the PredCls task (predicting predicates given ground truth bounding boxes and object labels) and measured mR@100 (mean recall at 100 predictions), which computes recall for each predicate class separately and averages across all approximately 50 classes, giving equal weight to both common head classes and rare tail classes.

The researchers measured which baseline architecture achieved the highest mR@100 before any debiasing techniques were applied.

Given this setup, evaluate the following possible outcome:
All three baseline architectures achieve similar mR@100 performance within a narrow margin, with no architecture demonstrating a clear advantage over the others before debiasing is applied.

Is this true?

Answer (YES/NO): NO